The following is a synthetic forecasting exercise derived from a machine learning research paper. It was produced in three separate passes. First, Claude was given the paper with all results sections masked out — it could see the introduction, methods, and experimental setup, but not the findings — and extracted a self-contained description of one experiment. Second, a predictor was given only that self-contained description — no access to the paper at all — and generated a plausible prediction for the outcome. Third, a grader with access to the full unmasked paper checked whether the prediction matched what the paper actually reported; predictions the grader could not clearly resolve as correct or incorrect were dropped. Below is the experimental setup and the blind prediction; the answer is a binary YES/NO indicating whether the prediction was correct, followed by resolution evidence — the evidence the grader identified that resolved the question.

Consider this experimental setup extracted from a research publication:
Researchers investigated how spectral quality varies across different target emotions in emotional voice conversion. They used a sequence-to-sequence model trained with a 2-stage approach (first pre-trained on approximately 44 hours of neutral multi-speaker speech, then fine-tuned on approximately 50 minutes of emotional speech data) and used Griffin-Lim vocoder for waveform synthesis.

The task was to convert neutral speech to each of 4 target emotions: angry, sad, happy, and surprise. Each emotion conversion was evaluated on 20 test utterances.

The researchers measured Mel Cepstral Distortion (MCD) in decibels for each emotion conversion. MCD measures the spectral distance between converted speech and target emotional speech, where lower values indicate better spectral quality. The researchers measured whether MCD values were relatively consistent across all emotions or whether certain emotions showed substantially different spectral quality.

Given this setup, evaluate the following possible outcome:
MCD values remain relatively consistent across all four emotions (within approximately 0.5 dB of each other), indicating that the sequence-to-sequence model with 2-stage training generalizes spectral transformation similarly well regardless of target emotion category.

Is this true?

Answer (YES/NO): YES